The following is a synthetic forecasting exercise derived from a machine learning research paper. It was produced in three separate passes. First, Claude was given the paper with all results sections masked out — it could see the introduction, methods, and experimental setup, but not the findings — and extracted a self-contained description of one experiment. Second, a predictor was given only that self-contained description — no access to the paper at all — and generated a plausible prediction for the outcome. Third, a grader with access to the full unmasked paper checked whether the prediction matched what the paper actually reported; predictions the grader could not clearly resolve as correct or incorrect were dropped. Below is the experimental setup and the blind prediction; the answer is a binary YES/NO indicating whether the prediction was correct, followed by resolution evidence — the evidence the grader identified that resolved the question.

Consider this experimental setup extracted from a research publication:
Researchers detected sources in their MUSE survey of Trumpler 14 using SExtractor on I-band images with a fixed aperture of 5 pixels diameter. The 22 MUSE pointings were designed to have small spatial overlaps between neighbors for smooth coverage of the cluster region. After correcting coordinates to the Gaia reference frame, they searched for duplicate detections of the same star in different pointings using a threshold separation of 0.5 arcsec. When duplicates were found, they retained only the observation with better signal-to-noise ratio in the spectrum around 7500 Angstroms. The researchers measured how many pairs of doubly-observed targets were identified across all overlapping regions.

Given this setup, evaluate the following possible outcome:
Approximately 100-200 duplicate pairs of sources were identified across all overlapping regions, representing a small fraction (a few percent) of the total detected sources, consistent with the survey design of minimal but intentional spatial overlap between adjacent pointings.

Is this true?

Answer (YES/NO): NO